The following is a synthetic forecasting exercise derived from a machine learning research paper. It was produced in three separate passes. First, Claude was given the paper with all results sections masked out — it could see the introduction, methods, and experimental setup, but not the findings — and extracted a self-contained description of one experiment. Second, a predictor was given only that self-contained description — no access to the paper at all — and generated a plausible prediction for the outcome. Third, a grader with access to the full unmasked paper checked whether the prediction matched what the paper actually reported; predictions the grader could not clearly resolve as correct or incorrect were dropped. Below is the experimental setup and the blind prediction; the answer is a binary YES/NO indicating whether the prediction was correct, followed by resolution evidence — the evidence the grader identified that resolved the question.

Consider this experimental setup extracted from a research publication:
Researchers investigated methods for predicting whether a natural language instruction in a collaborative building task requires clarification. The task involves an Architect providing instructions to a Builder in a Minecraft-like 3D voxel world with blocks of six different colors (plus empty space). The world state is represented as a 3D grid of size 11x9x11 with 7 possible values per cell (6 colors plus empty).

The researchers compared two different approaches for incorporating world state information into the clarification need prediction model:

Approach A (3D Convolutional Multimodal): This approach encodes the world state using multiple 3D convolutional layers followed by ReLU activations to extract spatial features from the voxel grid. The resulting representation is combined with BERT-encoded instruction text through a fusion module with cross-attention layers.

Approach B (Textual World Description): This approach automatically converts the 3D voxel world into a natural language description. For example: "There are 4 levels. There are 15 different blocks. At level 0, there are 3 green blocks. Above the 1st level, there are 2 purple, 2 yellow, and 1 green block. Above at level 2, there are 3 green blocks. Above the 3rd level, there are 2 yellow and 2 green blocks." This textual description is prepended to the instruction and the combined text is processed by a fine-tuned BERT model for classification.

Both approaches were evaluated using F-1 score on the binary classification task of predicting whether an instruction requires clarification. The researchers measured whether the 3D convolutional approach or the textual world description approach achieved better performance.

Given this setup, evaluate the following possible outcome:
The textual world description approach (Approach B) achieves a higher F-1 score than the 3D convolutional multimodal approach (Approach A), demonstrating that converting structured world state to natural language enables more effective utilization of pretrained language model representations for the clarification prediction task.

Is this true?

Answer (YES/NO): YES